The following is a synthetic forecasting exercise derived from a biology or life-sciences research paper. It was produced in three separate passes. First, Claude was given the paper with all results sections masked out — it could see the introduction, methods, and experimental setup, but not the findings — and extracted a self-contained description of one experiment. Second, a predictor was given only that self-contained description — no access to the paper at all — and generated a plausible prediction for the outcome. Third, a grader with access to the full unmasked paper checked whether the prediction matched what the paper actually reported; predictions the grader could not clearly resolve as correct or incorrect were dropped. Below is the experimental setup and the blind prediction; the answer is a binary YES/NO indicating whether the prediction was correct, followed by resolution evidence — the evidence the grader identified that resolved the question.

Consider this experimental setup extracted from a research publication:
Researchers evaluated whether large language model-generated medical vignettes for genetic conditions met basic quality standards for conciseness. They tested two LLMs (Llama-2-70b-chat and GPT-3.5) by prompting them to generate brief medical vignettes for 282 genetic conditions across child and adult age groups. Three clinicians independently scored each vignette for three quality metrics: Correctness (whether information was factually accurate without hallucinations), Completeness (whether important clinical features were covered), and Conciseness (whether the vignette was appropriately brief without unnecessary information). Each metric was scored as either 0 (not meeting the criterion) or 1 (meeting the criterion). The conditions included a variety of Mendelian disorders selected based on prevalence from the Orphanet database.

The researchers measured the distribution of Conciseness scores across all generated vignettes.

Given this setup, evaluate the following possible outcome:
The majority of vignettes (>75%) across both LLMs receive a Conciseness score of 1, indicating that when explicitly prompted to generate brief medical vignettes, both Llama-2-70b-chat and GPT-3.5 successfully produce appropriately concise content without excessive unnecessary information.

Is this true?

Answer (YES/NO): YES